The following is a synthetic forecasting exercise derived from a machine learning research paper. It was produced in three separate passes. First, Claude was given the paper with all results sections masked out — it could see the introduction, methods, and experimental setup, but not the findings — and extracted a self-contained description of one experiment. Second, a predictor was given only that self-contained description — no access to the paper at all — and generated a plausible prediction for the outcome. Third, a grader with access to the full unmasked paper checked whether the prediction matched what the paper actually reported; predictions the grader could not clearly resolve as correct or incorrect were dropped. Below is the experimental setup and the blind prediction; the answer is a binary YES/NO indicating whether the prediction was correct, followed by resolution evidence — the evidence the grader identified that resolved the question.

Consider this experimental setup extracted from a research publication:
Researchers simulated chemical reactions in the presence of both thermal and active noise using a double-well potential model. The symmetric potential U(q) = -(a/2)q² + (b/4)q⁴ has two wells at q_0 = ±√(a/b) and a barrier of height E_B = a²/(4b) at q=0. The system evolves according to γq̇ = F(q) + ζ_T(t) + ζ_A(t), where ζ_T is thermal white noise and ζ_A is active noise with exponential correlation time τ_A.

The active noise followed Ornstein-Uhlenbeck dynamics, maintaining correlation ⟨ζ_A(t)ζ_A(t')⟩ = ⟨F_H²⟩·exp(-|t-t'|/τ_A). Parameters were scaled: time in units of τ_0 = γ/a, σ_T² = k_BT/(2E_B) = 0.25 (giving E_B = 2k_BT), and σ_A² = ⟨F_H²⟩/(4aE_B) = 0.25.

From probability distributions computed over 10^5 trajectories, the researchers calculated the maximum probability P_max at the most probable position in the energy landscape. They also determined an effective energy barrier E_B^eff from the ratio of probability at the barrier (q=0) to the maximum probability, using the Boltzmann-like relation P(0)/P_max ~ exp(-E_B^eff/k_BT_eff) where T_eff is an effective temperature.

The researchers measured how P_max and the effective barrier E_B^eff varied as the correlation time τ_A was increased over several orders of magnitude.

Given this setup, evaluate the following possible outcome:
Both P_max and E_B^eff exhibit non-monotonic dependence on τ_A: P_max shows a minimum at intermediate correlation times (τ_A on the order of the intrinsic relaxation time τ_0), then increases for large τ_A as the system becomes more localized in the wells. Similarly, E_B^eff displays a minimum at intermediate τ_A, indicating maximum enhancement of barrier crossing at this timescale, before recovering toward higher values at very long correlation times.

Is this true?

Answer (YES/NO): YES